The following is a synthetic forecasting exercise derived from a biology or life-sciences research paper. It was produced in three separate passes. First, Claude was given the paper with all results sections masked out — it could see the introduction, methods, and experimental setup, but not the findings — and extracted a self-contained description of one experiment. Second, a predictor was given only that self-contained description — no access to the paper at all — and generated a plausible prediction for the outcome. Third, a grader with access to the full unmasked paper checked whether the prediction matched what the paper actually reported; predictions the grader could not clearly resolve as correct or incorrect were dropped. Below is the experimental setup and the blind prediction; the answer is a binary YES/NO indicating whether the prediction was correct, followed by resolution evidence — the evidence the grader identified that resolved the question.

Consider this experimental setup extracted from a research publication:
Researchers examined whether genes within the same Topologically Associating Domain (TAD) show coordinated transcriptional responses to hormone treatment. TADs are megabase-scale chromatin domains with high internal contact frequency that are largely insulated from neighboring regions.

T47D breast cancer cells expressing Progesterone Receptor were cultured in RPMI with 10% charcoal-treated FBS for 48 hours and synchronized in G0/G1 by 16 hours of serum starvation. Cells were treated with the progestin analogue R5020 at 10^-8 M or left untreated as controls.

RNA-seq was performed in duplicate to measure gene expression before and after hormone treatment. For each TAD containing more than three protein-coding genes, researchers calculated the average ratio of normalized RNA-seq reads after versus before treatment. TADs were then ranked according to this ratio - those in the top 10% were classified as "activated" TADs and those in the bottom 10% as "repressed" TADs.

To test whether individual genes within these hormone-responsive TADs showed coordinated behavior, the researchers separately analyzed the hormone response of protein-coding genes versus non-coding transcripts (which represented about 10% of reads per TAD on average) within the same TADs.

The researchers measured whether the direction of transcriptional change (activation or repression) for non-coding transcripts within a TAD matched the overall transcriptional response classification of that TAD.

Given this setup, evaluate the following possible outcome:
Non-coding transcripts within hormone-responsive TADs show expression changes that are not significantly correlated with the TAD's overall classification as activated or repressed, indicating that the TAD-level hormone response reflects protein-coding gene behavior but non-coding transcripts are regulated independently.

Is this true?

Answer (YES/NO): NO